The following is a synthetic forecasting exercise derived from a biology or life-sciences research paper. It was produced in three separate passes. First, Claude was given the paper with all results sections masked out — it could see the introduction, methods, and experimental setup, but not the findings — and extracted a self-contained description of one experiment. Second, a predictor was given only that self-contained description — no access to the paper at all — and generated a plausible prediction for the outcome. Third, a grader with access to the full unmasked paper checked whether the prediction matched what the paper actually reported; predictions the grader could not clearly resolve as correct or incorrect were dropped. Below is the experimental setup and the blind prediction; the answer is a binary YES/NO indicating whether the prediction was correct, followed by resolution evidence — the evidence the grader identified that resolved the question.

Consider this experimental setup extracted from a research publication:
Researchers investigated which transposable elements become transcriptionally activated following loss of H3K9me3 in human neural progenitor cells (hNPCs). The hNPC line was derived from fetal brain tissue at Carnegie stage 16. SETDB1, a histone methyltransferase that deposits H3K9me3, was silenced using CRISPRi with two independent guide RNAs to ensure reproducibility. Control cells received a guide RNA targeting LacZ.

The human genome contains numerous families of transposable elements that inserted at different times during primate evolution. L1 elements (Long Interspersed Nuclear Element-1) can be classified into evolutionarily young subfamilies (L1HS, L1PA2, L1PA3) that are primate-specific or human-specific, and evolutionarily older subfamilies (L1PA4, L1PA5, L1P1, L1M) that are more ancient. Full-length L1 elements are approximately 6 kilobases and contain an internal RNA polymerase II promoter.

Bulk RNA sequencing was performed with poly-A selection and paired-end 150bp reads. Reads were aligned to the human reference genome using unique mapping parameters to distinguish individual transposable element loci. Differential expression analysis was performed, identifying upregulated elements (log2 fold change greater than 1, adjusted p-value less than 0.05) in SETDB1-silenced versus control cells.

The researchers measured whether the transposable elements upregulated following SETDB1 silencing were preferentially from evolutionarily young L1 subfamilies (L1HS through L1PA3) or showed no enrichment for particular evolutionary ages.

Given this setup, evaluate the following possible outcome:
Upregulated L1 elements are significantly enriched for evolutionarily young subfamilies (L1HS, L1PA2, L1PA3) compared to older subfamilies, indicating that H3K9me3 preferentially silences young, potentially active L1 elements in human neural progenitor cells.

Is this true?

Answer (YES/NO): YES